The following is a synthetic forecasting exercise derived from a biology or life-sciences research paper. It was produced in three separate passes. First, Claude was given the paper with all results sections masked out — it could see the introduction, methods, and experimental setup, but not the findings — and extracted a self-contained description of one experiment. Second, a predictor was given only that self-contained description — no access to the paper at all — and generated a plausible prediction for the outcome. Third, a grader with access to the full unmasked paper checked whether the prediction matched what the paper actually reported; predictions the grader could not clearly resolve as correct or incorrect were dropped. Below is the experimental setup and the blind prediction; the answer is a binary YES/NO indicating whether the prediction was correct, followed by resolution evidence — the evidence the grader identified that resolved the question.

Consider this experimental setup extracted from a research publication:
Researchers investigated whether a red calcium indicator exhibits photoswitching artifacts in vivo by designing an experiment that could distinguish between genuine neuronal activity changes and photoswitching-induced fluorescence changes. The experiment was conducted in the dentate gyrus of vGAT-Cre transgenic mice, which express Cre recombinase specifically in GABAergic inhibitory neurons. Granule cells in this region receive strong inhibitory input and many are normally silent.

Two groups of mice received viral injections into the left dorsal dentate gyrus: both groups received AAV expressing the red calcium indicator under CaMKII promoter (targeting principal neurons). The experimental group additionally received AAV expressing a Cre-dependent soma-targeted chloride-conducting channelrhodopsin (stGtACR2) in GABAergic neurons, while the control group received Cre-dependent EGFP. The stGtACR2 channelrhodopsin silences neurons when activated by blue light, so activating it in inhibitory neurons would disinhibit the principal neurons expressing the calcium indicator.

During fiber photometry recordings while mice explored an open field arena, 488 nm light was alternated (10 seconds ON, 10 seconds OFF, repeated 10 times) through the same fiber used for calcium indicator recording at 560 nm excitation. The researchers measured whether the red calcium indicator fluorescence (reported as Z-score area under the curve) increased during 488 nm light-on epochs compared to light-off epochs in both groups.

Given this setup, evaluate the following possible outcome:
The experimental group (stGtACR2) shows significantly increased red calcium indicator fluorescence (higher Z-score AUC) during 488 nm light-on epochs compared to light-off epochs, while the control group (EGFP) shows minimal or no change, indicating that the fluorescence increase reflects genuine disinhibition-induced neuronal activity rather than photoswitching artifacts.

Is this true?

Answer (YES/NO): YES